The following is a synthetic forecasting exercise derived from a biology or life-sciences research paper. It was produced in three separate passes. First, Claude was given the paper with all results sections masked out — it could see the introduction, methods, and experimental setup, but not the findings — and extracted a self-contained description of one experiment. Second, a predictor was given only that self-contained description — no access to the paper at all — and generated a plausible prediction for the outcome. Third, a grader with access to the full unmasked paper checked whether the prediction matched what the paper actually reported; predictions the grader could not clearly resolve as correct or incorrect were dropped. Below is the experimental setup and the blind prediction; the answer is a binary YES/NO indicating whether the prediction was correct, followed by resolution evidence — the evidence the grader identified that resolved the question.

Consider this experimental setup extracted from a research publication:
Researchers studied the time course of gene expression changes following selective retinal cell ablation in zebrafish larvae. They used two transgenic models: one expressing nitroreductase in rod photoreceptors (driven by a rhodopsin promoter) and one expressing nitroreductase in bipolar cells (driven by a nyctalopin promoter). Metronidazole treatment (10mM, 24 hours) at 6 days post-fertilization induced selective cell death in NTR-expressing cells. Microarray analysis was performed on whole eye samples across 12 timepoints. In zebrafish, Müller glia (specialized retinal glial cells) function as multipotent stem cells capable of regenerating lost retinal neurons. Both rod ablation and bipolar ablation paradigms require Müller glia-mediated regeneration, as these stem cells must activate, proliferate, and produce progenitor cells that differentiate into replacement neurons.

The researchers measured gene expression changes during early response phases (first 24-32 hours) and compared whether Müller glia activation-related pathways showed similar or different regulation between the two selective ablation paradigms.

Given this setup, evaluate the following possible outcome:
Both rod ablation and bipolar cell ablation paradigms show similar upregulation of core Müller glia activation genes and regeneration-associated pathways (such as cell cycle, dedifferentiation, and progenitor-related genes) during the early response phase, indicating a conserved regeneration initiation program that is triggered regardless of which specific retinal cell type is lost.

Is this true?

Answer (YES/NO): NO